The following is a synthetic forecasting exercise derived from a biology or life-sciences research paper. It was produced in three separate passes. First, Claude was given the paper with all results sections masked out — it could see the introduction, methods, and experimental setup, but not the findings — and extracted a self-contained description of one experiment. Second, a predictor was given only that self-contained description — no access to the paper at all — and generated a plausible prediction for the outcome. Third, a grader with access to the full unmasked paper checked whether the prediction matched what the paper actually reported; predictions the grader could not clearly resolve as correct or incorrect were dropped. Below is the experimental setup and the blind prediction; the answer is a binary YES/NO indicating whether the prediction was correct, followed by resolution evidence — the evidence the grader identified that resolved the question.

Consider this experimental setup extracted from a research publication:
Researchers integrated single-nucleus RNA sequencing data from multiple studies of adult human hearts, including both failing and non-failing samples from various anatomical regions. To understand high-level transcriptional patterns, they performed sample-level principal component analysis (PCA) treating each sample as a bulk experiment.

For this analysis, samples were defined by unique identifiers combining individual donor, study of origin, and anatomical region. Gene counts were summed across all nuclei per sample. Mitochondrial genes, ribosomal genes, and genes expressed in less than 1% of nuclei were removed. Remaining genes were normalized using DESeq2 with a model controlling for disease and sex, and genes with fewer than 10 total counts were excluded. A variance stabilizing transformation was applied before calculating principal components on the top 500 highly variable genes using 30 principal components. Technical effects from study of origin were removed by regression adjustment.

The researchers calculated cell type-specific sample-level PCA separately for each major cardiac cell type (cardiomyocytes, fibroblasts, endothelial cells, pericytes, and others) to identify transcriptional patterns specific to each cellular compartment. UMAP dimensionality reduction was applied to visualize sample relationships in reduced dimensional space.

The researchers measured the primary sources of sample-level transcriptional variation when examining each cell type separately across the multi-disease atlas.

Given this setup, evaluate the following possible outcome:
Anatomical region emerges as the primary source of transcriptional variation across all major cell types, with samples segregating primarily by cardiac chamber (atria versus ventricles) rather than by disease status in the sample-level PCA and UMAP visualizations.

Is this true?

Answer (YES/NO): NO